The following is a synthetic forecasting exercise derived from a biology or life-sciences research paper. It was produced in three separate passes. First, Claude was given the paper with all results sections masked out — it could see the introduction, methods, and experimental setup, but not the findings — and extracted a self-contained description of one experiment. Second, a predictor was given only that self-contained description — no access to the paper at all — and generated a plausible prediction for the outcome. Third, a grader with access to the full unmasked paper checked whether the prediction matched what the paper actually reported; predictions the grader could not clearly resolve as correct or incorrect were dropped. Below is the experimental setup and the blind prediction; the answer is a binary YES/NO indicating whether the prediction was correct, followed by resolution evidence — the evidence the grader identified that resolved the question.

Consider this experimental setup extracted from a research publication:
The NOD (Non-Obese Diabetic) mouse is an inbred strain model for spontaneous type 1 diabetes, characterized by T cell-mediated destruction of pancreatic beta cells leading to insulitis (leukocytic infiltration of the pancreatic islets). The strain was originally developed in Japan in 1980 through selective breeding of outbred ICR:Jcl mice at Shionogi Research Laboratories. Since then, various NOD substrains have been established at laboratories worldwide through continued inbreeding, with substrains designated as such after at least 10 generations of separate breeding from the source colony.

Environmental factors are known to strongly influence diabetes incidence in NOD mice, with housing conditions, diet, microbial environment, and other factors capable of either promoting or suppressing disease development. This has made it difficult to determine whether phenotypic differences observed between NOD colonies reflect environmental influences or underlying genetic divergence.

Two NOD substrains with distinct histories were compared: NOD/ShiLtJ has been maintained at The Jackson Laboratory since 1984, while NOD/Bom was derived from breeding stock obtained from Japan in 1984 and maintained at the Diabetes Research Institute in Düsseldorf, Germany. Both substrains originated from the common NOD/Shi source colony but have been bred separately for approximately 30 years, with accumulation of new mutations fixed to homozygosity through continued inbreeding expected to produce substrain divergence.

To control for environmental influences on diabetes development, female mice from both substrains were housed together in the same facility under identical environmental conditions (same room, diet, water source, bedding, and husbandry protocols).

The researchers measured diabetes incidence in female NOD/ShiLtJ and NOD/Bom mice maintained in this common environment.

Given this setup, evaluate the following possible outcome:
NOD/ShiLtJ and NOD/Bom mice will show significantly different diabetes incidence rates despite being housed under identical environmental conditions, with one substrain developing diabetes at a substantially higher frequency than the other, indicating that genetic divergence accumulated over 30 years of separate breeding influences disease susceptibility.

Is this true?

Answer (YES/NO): YES